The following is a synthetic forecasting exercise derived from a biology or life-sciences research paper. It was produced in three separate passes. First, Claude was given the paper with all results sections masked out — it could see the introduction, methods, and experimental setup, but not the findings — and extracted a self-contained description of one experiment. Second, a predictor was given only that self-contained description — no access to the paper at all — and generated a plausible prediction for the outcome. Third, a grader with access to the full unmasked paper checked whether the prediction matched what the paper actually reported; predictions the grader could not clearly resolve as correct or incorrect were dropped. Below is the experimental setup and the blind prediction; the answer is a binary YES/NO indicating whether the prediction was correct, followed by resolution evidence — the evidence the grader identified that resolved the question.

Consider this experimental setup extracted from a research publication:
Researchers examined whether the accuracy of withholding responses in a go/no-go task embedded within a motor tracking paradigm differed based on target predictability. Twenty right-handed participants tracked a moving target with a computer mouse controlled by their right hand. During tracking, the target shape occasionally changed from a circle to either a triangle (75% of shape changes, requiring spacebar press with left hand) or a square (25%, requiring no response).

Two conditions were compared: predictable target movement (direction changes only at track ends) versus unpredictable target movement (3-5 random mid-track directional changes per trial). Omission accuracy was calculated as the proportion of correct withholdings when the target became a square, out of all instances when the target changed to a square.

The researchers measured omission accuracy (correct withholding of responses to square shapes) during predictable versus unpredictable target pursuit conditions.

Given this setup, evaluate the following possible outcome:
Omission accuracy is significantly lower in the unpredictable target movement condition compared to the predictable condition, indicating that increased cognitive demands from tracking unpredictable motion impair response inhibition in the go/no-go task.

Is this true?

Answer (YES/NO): NO